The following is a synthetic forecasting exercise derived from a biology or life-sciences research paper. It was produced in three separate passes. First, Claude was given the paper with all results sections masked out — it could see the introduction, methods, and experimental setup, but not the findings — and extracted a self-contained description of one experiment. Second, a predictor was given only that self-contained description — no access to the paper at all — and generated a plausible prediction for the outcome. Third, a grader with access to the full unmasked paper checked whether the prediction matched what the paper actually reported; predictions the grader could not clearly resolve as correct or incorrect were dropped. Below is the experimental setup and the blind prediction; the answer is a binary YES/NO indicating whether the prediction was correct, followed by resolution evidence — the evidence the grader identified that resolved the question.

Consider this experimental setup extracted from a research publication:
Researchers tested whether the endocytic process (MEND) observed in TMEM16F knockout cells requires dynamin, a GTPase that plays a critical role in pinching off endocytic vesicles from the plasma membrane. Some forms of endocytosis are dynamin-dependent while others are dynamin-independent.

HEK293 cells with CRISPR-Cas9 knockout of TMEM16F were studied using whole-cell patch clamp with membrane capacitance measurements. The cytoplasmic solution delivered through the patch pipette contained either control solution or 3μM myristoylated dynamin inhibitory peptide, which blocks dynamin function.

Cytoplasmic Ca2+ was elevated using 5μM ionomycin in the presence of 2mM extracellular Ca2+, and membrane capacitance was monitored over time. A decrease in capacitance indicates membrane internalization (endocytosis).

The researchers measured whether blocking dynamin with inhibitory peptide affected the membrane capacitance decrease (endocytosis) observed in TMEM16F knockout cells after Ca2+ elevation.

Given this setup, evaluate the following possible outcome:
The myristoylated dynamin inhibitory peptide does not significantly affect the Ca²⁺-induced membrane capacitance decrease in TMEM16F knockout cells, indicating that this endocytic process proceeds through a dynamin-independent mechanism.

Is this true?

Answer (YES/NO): YES